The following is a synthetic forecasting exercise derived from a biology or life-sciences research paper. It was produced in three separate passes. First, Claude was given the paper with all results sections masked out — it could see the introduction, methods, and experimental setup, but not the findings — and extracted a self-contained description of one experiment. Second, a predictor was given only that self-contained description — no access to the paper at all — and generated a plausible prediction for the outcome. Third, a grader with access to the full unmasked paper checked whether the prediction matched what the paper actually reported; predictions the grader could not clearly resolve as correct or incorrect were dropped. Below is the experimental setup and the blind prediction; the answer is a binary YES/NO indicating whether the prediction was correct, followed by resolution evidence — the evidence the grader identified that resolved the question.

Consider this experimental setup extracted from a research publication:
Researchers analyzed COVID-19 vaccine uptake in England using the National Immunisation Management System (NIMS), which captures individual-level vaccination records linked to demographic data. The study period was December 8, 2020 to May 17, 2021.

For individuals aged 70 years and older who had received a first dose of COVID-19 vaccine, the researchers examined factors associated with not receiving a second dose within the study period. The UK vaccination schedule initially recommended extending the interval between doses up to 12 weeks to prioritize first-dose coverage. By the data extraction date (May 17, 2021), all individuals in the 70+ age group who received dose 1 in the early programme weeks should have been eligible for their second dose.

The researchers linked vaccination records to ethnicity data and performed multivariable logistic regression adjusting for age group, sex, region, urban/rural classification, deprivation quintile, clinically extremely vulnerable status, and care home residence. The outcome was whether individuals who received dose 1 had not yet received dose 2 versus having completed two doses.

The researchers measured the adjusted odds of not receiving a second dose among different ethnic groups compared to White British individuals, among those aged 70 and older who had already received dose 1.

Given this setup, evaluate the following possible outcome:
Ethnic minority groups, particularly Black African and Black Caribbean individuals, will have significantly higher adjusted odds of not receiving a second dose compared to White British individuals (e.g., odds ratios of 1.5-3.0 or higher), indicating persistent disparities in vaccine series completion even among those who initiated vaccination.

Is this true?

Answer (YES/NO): YES